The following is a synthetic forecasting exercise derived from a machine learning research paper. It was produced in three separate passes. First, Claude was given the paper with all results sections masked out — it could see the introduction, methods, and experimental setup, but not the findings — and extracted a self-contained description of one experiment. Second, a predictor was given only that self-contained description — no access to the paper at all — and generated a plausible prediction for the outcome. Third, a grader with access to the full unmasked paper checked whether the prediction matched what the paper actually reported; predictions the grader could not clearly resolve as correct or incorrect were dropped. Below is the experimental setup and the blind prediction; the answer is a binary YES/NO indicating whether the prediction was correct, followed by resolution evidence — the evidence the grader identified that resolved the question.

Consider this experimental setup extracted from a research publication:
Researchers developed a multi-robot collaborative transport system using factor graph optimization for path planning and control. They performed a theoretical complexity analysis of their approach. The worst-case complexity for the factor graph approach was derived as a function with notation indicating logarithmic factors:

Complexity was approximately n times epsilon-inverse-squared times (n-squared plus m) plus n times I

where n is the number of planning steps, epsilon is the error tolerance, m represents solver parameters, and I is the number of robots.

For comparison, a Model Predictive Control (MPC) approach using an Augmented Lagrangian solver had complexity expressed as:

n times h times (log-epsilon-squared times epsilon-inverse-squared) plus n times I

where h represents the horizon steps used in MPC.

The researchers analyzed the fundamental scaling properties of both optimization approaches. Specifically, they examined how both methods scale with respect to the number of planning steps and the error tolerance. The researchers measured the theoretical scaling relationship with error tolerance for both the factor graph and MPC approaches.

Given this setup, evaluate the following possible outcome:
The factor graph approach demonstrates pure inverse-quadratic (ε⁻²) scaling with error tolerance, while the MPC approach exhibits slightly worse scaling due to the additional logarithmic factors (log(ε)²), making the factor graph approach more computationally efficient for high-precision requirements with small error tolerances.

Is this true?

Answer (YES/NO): NO